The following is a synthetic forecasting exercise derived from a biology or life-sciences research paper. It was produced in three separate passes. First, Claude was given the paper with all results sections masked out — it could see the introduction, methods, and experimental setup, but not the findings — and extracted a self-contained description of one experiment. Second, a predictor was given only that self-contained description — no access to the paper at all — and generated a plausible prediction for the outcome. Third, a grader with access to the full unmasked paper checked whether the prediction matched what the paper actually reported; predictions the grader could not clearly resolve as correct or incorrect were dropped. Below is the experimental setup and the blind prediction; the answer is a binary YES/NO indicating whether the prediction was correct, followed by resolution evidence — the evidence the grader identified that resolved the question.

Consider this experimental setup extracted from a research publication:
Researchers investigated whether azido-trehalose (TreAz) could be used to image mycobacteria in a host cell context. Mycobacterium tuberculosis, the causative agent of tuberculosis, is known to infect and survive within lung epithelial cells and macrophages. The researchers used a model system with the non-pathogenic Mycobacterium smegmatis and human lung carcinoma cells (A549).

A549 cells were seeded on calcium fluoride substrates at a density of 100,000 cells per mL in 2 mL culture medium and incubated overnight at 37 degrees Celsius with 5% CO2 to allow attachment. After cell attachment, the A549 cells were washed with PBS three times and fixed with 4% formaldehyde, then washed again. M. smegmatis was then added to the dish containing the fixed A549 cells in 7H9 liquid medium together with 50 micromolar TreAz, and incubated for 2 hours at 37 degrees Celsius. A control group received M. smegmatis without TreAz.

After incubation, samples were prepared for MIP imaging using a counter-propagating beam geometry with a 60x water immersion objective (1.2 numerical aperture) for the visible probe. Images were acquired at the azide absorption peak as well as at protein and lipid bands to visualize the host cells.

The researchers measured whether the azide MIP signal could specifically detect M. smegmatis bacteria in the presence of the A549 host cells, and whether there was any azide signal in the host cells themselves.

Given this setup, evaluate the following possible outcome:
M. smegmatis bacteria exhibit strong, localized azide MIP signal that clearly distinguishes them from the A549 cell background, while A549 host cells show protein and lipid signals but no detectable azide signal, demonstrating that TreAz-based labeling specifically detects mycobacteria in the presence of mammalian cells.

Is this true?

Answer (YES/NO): YES